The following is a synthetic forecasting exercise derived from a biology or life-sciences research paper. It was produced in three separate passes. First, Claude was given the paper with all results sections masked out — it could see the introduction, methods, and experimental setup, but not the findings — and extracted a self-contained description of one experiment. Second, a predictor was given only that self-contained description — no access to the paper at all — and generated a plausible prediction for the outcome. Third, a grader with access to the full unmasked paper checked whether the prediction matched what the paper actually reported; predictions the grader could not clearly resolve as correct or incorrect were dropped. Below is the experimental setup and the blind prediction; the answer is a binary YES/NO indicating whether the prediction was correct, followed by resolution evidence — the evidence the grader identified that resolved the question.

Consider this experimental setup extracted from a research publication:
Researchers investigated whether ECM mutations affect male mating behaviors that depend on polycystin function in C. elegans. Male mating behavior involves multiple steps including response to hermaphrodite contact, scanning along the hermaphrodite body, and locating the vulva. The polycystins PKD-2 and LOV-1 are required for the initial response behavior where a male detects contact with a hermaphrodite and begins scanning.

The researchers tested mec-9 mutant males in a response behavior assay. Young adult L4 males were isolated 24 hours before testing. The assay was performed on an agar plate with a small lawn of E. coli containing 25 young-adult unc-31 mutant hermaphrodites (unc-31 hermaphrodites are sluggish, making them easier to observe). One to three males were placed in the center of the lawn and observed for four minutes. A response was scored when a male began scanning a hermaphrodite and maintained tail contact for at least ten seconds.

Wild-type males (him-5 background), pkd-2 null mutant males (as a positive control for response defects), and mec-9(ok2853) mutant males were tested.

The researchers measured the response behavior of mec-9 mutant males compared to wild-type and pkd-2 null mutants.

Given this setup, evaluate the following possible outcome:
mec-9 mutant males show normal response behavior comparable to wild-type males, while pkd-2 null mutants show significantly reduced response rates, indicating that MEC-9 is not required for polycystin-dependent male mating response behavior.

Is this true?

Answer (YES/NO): NO